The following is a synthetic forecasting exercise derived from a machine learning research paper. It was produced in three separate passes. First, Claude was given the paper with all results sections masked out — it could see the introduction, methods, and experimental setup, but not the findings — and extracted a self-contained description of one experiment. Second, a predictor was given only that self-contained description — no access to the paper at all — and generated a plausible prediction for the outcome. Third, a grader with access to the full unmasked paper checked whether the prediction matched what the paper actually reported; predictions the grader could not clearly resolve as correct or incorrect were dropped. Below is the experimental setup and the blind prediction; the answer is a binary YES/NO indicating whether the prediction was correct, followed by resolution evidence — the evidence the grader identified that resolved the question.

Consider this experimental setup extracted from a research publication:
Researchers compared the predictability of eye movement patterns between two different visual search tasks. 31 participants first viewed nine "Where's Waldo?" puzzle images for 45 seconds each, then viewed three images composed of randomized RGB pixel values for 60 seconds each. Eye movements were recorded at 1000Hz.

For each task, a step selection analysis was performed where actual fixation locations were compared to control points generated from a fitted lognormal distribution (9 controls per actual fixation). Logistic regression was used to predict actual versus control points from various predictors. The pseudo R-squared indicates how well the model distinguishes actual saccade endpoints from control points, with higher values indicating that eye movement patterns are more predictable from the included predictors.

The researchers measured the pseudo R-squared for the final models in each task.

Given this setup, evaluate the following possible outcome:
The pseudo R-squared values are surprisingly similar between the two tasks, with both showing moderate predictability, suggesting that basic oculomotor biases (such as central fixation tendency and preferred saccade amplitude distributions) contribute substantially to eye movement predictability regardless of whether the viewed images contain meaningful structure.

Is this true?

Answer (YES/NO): NO